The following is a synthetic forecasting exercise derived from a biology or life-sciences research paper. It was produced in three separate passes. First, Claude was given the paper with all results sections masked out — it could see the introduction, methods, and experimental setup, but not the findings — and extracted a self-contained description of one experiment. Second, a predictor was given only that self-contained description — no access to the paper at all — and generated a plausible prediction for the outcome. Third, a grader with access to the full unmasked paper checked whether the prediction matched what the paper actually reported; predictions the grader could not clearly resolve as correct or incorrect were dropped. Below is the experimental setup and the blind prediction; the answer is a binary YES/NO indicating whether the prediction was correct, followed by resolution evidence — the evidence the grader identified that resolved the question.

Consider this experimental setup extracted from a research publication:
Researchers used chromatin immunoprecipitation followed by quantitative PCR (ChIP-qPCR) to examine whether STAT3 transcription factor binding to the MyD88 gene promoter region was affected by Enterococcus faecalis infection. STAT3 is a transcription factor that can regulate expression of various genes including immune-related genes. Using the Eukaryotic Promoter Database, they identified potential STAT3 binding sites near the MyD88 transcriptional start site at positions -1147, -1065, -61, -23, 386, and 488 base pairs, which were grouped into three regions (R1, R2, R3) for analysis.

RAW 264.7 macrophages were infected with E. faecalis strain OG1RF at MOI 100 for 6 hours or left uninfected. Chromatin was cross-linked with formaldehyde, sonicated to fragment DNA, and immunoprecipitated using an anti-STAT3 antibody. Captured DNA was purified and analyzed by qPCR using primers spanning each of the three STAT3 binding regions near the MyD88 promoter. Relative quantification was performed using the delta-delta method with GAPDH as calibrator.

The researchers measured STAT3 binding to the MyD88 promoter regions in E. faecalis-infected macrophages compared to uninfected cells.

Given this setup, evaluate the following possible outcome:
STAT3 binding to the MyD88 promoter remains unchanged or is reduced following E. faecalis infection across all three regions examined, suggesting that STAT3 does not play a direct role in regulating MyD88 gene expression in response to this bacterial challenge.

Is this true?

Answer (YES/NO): NO